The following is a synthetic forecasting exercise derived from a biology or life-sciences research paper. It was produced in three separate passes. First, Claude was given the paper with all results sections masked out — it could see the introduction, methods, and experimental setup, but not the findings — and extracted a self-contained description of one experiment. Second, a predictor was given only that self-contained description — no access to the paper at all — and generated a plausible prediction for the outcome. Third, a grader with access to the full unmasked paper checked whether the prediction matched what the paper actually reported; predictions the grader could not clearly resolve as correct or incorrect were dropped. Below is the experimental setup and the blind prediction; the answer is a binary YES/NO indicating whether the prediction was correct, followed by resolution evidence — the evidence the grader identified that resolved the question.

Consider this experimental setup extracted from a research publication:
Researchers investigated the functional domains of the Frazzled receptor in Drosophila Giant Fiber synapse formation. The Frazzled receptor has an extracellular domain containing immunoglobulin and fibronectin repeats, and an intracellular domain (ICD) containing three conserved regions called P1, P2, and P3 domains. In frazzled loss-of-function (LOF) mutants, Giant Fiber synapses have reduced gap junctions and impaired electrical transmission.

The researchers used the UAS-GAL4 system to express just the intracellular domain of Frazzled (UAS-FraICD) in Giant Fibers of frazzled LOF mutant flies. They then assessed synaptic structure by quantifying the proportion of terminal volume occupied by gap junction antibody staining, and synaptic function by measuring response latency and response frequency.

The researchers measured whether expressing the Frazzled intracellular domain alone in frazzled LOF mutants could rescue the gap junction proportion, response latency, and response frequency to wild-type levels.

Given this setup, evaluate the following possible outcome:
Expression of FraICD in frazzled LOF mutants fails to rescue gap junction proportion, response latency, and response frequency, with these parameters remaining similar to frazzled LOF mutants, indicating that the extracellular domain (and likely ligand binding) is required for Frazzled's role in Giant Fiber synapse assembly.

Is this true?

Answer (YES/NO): NO